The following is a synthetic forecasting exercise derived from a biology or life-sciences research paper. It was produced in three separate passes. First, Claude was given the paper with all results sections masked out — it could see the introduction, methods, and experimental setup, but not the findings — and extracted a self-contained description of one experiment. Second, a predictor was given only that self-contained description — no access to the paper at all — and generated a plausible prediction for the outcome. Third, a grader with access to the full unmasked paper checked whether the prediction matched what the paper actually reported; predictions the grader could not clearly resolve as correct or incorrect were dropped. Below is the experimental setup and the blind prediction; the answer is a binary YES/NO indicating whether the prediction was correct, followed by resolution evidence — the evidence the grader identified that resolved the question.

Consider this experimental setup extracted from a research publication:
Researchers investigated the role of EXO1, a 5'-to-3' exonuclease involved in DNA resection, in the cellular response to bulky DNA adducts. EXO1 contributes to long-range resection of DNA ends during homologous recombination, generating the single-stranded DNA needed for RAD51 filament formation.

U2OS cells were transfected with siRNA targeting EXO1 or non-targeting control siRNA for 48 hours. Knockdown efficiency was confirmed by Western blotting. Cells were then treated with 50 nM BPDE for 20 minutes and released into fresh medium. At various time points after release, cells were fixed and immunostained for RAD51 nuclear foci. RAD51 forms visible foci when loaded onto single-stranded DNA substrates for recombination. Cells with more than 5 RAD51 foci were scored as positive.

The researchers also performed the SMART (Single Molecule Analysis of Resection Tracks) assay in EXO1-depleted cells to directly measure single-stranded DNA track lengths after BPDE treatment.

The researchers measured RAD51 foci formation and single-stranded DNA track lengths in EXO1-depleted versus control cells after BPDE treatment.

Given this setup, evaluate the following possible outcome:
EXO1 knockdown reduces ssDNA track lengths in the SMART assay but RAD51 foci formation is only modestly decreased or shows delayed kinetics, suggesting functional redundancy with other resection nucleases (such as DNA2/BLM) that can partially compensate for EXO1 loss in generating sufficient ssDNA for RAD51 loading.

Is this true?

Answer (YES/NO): NO